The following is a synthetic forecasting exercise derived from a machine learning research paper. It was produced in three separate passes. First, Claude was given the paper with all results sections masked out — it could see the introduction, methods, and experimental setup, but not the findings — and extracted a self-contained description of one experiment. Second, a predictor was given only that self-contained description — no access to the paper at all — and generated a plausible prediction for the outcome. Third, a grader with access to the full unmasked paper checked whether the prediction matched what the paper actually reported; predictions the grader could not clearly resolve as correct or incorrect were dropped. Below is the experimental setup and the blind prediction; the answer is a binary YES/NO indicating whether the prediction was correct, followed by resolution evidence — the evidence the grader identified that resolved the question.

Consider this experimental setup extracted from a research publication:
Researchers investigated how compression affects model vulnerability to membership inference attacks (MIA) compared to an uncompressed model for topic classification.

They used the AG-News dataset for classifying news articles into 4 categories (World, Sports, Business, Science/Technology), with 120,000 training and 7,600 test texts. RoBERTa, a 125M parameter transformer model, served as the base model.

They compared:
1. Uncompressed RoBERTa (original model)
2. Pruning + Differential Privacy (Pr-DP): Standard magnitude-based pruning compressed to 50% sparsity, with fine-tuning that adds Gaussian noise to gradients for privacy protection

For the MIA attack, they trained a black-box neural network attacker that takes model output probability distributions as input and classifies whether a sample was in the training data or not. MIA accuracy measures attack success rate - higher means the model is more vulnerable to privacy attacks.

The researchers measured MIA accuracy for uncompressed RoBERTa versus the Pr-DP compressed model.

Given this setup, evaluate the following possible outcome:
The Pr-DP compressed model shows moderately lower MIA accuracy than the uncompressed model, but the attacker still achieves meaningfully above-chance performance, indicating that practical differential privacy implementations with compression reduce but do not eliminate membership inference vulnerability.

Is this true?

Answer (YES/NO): NO